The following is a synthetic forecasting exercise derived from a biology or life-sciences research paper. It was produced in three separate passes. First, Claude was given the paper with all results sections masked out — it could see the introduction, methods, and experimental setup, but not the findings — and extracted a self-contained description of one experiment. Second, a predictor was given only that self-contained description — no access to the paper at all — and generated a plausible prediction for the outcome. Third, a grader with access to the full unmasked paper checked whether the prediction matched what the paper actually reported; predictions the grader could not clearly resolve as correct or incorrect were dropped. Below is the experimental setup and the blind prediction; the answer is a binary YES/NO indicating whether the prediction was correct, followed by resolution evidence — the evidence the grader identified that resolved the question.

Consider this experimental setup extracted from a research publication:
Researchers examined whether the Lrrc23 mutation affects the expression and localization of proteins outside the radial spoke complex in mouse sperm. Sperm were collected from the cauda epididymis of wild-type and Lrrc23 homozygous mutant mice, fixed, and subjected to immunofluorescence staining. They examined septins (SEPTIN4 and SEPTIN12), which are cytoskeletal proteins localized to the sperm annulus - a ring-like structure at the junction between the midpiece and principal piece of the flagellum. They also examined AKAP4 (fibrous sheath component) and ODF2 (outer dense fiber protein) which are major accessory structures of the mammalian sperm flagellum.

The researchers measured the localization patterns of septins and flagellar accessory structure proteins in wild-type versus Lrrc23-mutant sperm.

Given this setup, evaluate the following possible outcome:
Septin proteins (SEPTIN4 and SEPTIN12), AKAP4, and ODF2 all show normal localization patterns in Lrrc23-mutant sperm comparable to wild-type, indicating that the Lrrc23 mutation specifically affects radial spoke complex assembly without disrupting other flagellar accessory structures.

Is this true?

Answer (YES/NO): YES